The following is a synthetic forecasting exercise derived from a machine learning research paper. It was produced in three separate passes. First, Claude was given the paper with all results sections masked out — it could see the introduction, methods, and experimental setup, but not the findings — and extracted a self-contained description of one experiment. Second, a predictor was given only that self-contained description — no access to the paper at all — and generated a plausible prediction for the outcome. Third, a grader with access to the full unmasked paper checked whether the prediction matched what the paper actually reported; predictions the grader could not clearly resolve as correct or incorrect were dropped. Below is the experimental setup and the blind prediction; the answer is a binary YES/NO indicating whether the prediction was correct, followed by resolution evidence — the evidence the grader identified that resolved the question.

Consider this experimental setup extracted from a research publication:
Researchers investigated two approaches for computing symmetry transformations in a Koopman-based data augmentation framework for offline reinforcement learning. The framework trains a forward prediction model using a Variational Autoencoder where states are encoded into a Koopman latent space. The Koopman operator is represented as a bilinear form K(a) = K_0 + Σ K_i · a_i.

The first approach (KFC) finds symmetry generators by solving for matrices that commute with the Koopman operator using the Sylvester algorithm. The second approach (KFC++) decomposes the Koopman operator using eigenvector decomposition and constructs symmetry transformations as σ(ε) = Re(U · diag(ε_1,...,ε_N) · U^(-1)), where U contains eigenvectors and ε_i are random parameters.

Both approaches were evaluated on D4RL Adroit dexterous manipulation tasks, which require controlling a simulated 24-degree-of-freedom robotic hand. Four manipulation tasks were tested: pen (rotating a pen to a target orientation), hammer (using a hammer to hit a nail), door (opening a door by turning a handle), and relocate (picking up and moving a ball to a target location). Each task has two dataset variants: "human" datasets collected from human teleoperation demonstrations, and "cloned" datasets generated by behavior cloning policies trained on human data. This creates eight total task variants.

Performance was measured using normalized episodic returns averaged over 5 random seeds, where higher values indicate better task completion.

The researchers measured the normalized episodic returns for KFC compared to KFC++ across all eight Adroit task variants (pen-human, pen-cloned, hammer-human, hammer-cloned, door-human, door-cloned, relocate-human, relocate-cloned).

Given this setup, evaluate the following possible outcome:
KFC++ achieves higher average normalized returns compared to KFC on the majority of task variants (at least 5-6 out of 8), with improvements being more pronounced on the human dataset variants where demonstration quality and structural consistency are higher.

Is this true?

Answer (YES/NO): NO